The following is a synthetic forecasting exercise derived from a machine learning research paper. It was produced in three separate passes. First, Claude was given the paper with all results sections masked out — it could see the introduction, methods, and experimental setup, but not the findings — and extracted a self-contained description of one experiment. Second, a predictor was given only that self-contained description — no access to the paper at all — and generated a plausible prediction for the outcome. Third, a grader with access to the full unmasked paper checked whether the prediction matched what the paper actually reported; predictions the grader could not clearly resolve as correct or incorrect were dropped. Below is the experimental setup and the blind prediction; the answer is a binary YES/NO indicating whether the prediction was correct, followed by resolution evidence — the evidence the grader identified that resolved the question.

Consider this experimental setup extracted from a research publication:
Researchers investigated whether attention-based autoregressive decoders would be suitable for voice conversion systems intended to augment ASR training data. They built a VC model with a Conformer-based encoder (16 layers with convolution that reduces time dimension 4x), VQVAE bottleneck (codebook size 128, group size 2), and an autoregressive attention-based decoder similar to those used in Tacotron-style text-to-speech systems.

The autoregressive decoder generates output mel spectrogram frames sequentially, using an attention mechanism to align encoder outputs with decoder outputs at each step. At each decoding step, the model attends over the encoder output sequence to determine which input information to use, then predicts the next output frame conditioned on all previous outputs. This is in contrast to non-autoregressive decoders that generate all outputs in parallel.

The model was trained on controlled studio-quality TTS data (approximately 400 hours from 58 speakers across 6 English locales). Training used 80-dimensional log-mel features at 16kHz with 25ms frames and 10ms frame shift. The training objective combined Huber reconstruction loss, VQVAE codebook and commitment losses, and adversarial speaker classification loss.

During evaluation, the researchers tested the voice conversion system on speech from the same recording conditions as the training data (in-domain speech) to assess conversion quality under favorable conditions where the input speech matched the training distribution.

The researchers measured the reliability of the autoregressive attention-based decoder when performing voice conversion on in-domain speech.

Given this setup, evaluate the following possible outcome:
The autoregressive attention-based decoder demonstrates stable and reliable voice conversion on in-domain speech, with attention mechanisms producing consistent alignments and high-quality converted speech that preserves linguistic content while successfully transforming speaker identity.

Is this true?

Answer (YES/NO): NO